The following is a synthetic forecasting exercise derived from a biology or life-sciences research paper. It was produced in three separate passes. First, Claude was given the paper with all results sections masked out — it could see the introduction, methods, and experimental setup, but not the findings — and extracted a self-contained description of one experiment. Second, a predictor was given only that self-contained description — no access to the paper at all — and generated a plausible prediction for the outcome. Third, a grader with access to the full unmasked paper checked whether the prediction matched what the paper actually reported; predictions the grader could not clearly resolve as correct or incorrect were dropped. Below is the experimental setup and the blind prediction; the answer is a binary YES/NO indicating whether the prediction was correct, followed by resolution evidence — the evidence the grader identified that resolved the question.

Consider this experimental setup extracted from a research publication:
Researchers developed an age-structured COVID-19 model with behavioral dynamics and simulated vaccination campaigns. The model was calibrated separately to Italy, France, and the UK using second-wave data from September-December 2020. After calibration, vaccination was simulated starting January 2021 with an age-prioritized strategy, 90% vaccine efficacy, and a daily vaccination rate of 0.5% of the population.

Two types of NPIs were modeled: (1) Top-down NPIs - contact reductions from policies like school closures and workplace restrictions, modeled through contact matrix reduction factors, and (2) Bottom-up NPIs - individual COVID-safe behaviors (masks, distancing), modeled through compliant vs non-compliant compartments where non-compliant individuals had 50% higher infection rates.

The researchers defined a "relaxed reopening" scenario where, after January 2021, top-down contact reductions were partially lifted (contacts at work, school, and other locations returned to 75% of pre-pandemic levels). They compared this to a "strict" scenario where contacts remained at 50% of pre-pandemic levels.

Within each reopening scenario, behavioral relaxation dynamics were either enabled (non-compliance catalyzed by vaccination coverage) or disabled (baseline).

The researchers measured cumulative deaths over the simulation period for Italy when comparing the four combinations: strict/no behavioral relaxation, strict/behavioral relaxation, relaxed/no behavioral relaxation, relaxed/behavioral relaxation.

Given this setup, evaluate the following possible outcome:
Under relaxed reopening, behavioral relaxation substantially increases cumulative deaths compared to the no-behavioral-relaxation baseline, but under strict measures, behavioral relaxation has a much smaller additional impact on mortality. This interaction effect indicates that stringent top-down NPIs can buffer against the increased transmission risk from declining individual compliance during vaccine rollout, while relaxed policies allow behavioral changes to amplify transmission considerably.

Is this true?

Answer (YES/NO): YES